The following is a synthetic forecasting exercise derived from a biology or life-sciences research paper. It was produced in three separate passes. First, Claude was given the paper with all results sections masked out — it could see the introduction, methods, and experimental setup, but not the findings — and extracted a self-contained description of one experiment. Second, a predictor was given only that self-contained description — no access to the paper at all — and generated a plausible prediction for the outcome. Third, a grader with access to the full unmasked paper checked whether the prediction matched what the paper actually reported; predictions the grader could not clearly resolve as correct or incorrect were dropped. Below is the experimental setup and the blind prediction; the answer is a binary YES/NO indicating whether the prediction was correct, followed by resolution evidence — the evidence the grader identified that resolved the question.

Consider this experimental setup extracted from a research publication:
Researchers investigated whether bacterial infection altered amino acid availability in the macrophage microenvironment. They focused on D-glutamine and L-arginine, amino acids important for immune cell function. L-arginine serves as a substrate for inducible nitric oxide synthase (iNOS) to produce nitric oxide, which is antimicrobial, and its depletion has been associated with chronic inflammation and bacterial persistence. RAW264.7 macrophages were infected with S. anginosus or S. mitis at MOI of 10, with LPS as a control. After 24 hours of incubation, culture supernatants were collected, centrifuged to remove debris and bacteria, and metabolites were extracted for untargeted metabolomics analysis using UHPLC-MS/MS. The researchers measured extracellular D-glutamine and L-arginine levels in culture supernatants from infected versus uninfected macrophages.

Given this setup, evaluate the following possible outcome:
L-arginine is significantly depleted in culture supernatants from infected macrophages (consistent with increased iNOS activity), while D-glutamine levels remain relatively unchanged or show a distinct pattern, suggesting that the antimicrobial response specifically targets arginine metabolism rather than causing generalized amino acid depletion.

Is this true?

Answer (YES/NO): NO